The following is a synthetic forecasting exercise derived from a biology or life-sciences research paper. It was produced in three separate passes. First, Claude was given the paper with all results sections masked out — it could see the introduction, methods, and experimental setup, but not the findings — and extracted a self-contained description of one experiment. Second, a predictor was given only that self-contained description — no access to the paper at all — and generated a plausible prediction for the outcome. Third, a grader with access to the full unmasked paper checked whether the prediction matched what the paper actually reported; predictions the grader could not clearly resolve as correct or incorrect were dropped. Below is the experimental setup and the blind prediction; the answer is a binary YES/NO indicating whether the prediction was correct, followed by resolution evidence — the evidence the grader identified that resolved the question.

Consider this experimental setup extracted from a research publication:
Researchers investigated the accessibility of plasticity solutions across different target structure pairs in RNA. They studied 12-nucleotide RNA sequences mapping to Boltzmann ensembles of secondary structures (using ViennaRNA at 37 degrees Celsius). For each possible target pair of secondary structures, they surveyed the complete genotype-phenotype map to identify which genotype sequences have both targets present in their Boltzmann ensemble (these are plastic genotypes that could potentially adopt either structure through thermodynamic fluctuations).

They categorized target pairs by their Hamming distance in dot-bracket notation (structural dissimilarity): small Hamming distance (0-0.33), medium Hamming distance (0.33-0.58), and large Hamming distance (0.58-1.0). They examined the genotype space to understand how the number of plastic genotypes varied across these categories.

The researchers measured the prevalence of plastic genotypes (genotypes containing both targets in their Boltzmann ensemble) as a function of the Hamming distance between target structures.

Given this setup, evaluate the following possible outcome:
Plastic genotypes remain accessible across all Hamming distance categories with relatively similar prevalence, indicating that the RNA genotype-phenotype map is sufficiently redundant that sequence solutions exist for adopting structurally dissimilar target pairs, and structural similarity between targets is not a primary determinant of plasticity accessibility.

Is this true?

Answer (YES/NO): NO